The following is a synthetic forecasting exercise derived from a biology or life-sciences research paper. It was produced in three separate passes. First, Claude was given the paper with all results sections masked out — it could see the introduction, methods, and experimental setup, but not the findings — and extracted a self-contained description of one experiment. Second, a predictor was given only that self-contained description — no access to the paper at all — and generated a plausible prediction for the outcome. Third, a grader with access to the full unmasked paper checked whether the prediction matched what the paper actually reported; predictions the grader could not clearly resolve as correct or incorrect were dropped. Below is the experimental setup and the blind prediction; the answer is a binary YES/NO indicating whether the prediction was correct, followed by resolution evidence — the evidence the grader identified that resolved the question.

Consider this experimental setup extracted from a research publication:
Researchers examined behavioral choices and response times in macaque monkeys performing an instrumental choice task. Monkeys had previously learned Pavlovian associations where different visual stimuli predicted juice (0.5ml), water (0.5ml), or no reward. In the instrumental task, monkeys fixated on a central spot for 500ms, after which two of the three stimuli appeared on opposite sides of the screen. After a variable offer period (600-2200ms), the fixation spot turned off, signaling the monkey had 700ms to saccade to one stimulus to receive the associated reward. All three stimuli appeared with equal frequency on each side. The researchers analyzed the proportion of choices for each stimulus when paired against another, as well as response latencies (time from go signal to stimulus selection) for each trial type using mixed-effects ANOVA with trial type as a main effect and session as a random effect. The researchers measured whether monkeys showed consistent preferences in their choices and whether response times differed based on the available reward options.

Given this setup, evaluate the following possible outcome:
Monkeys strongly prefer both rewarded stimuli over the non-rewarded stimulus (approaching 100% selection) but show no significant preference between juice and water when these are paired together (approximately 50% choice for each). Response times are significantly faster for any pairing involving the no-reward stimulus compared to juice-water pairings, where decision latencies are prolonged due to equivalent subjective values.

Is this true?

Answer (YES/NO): NO